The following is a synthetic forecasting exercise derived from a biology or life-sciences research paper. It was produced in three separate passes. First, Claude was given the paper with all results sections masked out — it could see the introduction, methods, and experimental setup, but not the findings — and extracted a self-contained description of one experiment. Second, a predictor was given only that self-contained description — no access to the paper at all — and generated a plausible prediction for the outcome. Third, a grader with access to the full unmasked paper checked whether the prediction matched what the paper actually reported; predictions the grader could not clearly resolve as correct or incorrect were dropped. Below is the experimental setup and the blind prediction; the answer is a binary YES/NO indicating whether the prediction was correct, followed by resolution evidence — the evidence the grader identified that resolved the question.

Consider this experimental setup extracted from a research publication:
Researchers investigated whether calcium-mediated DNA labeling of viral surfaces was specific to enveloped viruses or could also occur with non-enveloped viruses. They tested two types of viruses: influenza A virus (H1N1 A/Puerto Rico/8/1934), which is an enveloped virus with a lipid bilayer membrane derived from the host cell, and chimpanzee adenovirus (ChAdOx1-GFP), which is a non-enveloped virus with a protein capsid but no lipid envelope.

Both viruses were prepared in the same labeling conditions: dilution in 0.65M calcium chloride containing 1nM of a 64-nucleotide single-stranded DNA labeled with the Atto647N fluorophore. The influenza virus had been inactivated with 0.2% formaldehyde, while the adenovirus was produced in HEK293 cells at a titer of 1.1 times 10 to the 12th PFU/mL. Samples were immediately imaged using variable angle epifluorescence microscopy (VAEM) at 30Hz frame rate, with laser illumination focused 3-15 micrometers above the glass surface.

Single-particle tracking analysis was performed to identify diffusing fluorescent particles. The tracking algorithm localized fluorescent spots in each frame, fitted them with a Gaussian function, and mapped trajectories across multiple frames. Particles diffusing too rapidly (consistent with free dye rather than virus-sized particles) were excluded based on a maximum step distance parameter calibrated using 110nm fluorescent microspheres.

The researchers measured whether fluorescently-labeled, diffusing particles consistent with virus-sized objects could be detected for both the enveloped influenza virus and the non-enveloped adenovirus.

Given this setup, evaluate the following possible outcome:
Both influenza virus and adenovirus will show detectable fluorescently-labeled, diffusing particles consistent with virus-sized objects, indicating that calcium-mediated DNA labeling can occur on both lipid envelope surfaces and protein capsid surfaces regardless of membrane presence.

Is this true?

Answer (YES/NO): NO